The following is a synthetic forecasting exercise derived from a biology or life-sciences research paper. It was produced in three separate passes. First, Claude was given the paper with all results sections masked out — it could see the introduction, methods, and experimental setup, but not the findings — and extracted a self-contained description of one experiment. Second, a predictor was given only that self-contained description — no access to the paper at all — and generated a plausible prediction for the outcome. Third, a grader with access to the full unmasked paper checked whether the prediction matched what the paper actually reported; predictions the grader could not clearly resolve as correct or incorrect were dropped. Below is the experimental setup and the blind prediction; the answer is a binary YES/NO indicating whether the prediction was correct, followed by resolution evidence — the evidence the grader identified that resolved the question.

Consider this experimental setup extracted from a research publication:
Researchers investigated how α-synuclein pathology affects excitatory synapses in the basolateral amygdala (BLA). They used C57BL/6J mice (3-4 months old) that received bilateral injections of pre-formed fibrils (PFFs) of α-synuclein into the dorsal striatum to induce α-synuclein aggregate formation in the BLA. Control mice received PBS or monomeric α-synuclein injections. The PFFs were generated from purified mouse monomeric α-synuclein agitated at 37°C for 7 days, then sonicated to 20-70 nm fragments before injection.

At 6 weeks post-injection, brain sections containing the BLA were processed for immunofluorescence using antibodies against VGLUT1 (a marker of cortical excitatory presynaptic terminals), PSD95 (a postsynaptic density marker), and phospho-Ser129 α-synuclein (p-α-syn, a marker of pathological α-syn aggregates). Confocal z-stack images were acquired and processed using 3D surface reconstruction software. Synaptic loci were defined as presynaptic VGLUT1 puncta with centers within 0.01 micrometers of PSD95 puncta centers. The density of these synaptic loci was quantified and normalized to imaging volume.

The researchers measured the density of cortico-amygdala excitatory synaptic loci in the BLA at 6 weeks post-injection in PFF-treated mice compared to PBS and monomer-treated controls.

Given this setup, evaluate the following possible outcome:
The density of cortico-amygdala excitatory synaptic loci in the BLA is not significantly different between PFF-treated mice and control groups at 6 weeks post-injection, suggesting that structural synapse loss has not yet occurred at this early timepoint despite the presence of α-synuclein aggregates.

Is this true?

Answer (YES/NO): YES